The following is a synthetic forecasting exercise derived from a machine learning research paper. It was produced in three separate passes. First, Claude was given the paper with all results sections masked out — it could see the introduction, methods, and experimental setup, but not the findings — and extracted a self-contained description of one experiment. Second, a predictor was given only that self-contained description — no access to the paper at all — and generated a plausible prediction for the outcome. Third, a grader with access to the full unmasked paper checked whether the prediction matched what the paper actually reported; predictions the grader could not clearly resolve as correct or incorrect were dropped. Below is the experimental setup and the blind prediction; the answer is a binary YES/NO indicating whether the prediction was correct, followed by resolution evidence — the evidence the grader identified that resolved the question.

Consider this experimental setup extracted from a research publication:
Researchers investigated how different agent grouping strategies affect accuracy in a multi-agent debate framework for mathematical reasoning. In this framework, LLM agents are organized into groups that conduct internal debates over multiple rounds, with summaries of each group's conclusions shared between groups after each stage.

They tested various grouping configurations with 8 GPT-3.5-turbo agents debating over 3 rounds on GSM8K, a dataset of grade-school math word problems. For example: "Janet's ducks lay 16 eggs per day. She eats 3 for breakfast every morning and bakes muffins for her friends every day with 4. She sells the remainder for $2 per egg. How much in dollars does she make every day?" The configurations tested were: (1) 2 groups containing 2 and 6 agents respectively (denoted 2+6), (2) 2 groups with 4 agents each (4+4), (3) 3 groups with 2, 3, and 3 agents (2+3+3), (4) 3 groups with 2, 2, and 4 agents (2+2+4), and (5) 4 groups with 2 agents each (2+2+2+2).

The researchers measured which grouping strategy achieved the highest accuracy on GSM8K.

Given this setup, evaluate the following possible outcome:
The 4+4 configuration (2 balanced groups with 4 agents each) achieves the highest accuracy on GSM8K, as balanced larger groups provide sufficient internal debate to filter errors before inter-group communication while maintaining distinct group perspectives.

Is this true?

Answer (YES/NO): NO